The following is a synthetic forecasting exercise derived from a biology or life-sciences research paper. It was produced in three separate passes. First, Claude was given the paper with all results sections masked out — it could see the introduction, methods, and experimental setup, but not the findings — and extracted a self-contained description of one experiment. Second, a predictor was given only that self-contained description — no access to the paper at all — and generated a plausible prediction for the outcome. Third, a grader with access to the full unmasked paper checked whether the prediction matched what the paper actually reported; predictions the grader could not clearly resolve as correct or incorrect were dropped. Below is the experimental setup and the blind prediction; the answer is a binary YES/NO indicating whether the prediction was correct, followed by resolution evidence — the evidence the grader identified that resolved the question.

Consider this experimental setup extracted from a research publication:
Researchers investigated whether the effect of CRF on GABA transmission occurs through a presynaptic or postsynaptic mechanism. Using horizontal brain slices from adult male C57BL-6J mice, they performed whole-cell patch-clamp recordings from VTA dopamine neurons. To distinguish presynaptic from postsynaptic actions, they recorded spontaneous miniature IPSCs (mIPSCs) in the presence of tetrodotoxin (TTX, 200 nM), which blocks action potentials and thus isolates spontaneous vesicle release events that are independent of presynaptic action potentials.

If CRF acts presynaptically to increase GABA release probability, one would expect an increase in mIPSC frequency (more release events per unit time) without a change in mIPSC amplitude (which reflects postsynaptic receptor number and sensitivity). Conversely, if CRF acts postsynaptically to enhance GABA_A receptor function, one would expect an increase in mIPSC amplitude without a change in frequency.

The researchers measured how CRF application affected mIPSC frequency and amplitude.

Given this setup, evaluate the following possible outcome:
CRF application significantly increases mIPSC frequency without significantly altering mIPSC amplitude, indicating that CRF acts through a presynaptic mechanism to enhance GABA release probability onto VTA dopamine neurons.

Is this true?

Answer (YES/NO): YES